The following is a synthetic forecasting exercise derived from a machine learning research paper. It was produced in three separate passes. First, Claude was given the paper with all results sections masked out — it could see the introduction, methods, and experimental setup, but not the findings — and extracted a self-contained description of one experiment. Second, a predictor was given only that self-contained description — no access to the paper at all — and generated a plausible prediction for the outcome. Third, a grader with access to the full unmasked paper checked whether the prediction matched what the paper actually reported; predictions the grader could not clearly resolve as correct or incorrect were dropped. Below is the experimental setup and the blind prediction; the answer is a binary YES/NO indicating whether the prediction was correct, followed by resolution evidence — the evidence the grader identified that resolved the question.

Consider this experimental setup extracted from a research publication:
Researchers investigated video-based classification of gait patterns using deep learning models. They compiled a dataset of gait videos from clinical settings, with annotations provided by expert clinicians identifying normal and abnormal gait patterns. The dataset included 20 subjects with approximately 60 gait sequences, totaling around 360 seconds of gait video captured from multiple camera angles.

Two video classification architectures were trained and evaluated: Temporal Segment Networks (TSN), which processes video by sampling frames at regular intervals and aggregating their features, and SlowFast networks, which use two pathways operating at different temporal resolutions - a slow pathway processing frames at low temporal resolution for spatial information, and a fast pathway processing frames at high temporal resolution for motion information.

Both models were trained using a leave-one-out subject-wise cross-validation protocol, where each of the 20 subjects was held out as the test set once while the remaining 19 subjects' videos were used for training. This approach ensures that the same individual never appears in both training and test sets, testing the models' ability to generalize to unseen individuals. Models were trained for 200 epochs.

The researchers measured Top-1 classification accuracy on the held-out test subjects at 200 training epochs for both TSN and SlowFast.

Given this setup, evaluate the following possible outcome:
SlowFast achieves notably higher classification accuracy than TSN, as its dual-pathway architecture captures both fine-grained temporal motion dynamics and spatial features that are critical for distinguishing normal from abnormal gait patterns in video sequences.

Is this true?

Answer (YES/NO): YES